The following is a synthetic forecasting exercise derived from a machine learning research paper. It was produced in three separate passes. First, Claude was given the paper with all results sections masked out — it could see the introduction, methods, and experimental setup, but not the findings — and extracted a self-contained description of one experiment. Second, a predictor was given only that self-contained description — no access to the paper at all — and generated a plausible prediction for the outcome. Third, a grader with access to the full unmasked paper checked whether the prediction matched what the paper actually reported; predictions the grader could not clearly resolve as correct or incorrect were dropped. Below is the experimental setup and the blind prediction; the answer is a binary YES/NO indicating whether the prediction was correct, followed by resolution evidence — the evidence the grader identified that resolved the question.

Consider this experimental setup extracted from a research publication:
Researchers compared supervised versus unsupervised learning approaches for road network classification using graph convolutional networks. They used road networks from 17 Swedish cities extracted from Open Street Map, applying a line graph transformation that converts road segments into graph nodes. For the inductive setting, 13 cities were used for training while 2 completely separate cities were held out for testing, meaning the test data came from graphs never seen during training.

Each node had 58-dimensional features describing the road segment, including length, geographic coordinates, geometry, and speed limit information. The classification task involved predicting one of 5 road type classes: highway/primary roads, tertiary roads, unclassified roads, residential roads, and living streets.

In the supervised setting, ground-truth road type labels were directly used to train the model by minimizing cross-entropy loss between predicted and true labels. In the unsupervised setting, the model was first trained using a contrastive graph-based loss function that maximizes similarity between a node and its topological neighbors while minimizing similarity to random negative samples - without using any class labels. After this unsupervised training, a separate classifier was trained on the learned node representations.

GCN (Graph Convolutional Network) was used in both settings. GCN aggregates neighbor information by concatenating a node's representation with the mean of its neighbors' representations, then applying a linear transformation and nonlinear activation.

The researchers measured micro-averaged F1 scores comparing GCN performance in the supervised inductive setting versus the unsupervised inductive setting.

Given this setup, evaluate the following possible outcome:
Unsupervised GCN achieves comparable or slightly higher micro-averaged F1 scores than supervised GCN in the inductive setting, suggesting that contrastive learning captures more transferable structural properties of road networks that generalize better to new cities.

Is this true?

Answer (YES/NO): NO